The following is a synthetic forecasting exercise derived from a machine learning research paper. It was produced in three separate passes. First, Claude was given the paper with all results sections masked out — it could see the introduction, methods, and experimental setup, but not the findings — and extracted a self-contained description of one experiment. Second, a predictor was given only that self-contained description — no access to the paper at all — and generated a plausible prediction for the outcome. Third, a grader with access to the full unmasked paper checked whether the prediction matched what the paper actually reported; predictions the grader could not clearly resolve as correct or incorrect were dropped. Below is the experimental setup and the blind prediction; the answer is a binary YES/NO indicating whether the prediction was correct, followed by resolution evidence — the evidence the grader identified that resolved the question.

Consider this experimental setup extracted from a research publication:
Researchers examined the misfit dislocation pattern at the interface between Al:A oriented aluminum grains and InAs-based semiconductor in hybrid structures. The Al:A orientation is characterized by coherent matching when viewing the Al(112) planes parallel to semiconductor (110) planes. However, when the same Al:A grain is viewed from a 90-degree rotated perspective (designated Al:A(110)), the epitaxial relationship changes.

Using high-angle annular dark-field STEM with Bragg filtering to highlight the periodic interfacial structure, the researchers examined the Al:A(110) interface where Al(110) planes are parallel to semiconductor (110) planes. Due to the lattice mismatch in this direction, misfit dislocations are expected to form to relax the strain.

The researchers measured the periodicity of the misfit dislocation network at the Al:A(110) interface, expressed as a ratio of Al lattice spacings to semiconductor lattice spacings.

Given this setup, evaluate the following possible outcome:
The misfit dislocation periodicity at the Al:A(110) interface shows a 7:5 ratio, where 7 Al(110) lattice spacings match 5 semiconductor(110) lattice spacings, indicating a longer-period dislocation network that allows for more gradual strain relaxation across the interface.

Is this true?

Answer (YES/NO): NO